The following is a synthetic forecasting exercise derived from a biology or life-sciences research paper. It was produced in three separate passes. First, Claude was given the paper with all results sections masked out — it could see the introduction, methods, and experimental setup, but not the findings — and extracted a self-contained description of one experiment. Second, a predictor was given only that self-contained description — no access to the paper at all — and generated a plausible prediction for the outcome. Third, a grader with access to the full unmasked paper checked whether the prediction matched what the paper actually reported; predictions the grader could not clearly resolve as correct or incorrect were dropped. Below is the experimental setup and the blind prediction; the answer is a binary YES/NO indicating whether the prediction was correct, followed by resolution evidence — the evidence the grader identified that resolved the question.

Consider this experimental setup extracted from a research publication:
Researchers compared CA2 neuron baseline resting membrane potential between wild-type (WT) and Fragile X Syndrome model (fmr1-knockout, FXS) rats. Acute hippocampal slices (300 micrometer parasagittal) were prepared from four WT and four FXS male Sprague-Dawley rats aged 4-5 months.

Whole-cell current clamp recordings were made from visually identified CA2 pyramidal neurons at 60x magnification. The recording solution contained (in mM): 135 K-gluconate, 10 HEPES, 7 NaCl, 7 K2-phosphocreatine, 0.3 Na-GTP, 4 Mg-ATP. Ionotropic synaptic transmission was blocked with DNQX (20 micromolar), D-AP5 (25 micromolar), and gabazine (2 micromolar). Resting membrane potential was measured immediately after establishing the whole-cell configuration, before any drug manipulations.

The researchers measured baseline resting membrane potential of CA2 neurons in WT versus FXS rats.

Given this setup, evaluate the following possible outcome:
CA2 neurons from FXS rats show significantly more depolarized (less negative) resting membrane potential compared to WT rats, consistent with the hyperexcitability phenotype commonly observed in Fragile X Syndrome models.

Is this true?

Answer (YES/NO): NO